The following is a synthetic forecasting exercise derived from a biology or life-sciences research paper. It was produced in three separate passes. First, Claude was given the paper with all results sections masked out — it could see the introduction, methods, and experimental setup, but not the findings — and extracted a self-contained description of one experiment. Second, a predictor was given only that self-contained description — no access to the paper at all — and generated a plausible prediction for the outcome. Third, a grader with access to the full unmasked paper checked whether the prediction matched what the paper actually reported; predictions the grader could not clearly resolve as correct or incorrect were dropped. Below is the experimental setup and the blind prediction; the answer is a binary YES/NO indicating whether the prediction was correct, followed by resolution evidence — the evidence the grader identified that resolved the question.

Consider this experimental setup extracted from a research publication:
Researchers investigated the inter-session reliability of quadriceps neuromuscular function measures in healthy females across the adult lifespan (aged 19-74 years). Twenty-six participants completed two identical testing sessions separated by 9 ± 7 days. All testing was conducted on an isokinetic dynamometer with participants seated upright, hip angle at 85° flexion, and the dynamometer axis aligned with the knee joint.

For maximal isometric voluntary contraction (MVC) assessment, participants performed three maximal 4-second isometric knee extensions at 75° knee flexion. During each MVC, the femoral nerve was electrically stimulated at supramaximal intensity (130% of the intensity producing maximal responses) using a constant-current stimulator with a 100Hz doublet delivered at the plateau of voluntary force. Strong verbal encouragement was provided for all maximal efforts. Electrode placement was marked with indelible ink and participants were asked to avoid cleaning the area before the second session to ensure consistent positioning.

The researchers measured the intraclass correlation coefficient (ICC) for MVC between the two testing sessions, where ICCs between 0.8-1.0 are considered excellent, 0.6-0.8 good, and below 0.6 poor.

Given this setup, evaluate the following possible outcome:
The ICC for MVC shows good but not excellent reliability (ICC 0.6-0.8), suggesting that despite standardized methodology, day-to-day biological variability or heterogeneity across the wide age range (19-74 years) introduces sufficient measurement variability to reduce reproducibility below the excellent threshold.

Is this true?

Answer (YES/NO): NO